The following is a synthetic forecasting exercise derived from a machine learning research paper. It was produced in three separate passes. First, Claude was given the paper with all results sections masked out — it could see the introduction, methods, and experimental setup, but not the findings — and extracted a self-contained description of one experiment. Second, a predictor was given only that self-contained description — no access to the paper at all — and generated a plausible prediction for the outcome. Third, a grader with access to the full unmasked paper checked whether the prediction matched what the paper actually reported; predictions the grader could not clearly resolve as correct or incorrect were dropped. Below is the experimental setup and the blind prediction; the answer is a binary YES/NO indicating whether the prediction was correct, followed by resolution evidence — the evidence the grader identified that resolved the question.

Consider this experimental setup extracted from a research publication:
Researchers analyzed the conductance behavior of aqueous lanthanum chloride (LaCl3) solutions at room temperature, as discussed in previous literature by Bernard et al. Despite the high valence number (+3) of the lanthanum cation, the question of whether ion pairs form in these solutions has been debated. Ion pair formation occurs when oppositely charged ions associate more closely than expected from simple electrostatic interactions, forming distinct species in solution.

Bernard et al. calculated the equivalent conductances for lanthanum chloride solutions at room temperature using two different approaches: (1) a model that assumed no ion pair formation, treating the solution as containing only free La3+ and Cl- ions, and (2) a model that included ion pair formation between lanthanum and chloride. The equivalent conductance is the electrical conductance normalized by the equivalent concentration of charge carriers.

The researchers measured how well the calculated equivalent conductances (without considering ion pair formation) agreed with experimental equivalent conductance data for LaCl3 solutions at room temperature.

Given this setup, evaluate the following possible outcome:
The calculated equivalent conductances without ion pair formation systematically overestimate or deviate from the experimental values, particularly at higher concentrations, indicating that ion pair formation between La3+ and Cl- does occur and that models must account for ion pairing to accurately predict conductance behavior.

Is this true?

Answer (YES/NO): NO